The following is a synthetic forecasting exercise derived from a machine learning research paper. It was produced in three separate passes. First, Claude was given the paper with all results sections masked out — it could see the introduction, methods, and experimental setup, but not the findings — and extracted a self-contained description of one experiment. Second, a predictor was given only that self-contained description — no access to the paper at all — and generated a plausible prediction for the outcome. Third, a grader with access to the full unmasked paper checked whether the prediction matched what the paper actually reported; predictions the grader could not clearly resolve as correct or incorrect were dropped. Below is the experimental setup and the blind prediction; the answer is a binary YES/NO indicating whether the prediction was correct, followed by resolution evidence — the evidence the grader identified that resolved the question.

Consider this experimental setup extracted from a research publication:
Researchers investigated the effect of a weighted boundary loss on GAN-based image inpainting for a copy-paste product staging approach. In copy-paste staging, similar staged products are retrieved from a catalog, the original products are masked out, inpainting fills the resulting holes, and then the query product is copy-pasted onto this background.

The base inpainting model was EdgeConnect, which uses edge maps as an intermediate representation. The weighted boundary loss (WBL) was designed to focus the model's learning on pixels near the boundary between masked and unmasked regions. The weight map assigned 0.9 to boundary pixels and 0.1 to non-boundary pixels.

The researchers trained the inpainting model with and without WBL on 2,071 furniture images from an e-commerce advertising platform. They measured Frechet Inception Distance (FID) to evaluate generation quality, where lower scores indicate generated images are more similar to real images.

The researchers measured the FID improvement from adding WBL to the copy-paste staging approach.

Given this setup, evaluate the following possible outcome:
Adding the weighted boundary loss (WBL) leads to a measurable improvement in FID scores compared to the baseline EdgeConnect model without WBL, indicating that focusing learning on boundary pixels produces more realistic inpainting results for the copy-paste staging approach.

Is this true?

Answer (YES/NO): YES